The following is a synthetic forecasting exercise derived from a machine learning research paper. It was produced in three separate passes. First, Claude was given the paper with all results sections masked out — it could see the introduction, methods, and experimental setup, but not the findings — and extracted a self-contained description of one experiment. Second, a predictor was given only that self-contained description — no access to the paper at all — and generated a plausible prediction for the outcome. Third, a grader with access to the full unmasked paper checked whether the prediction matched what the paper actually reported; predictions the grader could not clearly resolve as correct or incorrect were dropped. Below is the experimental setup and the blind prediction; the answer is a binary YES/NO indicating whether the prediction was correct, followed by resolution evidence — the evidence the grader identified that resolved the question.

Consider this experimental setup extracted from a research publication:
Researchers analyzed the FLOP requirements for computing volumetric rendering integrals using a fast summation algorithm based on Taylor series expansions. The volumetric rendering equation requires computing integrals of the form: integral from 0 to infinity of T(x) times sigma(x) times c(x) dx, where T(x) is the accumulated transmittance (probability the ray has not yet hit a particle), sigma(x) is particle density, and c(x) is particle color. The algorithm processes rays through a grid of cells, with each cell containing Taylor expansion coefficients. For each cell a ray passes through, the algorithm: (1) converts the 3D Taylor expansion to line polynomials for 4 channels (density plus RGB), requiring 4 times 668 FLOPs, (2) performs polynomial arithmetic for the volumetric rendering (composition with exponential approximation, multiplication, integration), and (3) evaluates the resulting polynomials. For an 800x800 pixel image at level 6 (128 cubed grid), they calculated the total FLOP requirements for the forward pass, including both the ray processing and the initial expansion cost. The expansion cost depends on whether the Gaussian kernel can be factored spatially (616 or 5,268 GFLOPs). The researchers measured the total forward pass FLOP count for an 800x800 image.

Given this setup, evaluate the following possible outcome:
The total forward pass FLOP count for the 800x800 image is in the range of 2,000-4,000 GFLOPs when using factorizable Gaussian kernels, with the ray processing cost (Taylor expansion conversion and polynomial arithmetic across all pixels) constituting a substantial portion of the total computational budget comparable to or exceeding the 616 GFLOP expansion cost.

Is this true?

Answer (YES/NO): NO